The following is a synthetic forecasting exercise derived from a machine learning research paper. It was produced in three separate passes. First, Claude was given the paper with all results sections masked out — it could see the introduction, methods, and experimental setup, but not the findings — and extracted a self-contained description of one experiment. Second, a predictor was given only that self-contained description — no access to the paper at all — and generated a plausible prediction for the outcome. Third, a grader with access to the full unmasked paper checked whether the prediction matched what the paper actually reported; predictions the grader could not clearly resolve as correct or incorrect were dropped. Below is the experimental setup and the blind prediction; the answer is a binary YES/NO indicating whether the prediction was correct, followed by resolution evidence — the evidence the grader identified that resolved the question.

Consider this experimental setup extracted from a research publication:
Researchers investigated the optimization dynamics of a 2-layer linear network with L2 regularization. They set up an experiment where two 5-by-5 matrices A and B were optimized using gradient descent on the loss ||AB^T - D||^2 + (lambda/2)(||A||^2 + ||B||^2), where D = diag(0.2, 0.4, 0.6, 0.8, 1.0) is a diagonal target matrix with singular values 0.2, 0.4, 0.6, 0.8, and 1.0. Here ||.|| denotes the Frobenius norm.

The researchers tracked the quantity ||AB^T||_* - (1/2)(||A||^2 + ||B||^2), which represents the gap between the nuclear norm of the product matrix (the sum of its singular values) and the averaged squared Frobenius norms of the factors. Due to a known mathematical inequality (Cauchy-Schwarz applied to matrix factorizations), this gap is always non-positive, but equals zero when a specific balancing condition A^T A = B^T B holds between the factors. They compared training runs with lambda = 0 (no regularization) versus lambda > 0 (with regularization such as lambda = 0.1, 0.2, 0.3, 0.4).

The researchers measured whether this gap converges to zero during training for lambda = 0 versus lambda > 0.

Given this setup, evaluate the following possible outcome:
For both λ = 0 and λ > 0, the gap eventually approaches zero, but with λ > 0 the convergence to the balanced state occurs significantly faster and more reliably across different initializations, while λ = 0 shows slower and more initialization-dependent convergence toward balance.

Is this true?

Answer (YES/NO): NO